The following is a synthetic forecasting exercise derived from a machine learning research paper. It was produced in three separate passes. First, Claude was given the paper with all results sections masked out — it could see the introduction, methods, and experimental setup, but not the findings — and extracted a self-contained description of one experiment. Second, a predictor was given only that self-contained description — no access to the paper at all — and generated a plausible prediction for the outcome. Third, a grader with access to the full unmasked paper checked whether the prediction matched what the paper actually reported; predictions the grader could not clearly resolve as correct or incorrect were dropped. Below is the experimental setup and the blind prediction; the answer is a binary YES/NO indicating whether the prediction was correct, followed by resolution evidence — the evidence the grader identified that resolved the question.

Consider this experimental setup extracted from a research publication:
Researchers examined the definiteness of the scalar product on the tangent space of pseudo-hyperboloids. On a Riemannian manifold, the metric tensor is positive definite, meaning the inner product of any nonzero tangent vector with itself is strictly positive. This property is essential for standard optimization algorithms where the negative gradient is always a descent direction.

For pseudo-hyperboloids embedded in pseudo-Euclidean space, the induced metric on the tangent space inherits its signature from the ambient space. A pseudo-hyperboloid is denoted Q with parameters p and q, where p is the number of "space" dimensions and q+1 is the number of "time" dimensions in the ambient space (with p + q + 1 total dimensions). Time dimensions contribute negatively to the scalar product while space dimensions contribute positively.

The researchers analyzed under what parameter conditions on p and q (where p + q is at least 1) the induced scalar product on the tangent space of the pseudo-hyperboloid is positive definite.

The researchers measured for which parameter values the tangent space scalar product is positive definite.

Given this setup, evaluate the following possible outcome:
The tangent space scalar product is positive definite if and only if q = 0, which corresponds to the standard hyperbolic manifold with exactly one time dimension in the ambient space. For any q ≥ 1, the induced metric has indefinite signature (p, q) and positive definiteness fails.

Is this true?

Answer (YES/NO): YES